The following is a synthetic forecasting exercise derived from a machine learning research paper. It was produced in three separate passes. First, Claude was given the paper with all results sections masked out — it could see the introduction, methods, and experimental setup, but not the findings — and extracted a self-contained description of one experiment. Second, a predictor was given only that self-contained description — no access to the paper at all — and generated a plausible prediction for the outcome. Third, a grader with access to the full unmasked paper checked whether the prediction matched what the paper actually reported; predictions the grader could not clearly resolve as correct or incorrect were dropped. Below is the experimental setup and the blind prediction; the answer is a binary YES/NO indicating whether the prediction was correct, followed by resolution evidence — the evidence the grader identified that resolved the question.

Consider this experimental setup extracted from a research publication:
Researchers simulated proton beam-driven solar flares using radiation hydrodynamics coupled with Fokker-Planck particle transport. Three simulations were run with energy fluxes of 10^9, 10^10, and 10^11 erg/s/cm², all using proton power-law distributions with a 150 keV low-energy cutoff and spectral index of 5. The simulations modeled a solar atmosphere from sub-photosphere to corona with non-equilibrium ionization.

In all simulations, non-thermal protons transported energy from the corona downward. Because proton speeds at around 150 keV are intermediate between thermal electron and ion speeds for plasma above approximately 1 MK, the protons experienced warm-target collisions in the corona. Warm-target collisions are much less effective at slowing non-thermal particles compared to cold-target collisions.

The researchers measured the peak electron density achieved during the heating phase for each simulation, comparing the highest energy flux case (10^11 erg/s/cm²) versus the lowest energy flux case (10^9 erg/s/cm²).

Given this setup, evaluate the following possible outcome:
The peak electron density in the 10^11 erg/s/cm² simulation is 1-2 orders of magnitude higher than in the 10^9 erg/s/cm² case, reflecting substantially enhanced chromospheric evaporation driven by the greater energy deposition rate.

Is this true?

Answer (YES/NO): YES